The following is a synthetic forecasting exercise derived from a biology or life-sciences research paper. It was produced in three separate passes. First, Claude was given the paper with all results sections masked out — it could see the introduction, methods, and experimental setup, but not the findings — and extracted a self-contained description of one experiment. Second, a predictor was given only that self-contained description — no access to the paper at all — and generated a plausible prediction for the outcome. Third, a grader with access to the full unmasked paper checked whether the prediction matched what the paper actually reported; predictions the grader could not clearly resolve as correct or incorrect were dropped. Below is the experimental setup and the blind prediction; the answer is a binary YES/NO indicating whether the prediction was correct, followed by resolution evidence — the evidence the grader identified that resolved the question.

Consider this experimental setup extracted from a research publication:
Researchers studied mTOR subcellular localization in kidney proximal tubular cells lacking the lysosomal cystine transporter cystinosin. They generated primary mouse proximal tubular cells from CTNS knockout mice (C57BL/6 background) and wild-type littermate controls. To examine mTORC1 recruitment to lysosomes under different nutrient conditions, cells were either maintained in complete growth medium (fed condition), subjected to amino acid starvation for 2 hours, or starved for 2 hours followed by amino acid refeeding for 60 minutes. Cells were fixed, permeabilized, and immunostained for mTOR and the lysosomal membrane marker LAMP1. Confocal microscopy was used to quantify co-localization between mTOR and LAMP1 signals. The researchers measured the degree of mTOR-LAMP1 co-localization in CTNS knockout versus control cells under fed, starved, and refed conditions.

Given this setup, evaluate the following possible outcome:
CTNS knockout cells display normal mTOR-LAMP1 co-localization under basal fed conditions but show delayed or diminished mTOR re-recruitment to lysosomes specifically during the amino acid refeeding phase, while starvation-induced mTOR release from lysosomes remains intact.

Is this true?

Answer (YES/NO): NO